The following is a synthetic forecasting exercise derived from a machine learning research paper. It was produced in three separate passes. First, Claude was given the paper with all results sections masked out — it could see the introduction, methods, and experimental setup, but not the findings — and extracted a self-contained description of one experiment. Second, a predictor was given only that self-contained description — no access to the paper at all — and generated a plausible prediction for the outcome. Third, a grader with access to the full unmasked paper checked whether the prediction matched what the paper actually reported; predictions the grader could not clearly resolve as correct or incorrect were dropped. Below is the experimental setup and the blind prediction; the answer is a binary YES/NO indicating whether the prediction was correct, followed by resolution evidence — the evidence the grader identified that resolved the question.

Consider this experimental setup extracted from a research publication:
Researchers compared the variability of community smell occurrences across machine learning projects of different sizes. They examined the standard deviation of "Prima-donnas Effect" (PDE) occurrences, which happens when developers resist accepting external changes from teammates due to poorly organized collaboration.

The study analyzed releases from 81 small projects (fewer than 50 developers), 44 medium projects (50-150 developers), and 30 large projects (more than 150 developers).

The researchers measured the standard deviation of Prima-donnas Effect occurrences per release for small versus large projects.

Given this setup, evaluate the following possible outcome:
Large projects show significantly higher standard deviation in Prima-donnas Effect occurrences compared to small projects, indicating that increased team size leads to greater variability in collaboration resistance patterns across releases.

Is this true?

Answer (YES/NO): NO